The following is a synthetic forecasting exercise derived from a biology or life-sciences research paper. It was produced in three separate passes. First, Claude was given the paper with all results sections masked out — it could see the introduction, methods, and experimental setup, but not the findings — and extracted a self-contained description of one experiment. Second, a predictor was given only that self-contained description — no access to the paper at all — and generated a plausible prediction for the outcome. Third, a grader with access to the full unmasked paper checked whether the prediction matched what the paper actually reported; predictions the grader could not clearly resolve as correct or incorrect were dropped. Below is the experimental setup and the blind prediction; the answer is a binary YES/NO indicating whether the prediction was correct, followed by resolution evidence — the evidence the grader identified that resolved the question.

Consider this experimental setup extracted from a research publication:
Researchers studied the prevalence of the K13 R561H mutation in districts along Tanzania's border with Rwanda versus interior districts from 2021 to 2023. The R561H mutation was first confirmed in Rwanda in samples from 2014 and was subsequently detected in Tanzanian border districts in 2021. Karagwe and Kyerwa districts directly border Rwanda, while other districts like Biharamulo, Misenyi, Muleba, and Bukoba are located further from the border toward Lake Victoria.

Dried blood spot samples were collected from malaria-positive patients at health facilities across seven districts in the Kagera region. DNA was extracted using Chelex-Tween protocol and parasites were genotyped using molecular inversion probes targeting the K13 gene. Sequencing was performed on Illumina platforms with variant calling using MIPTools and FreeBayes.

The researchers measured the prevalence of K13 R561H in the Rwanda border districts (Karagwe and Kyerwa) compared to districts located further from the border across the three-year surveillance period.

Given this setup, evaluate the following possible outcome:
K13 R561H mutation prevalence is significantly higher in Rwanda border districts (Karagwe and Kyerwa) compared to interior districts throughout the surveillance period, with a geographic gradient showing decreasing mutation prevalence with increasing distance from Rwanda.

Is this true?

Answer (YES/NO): YES